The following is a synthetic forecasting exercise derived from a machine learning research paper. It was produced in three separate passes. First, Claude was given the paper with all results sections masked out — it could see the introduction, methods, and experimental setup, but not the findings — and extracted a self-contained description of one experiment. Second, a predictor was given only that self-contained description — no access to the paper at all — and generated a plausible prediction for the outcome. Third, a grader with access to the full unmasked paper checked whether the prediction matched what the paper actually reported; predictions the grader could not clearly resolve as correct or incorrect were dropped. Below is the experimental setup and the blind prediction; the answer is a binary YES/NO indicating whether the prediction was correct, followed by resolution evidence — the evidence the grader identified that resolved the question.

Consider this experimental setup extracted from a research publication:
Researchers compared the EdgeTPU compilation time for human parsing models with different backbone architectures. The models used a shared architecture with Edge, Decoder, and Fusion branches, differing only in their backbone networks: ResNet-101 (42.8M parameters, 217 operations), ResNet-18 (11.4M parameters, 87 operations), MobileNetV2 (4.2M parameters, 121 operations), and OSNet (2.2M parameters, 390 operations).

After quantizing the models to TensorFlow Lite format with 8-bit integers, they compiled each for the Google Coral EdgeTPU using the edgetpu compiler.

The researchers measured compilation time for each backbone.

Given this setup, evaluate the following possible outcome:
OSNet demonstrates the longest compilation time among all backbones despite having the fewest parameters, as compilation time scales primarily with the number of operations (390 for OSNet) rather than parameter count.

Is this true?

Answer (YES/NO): NO